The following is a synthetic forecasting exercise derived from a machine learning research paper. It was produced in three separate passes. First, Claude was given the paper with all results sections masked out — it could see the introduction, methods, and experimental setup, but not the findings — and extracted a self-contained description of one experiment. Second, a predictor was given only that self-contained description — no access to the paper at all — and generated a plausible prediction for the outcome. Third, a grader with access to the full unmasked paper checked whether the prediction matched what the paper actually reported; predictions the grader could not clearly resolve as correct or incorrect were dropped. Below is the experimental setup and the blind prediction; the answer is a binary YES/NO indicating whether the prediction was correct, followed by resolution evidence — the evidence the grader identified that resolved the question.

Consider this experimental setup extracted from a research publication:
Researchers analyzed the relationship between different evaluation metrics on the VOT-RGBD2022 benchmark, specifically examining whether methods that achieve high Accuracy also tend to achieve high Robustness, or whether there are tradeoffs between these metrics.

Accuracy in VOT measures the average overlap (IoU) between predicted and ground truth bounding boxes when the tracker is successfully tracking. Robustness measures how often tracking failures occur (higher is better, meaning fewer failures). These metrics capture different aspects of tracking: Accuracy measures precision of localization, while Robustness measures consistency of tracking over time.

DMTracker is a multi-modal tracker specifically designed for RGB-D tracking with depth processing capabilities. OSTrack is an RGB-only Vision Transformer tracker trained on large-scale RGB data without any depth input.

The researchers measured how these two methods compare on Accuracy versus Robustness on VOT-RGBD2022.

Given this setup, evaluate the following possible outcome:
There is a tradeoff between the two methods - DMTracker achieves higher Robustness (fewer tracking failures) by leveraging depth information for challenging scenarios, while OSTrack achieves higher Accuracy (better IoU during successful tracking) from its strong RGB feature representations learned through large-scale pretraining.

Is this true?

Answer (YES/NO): YES